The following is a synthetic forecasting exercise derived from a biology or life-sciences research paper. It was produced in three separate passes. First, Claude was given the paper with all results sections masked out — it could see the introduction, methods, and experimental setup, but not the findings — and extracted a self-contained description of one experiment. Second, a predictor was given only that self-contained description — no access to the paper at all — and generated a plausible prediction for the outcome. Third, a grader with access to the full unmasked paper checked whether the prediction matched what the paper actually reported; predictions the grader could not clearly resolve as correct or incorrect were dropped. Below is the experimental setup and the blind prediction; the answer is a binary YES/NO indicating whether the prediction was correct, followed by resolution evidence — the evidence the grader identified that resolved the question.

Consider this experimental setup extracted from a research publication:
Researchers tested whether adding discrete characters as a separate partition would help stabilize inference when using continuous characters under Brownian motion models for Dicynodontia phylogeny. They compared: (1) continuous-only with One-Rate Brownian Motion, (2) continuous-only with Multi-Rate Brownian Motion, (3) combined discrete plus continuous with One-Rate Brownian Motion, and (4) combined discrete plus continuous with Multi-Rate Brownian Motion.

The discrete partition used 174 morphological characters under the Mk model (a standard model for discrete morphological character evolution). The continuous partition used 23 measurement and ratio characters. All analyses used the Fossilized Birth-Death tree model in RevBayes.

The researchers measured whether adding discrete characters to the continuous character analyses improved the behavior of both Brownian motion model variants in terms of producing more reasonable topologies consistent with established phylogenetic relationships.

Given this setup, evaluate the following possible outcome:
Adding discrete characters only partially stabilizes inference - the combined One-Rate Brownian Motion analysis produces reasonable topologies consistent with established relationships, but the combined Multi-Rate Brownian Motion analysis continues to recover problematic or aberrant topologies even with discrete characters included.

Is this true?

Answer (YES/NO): YES